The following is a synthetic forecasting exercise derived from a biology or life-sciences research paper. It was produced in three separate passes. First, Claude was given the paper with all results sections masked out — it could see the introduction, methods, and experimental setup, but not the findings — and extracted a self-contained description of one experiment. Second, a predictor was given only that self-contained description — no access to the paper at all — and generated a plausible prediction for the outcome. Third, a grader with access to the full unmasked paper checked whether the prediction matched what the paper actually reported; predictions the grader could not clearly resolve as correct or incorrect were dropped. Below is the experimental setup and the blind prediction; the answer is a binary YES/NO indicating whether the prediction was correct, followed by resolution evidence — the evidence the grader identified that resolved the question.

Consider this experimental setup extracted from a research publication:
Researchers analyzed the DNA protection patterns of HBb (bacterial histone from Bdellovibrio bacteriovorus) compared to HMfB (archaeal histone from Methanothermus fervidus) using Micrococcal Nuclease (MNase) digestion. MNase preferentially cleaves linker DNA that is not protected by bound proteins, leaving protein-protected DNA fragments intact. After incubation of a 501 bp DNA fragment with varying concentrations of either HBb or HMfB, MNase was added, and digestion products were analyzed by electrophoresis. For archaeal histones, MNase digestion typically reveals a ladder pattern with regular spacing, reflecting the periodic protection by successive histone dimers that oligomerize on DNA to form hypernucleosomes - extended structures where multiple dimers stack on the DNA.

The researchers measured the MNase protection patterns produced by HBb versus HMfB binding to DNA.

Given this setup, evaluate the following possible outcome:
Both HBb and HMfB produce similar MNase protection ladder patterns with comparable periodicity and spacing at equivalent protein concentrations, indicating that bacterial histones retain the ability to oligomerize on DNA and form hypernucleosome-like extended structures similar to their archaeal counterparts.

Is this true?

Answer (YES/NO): NO